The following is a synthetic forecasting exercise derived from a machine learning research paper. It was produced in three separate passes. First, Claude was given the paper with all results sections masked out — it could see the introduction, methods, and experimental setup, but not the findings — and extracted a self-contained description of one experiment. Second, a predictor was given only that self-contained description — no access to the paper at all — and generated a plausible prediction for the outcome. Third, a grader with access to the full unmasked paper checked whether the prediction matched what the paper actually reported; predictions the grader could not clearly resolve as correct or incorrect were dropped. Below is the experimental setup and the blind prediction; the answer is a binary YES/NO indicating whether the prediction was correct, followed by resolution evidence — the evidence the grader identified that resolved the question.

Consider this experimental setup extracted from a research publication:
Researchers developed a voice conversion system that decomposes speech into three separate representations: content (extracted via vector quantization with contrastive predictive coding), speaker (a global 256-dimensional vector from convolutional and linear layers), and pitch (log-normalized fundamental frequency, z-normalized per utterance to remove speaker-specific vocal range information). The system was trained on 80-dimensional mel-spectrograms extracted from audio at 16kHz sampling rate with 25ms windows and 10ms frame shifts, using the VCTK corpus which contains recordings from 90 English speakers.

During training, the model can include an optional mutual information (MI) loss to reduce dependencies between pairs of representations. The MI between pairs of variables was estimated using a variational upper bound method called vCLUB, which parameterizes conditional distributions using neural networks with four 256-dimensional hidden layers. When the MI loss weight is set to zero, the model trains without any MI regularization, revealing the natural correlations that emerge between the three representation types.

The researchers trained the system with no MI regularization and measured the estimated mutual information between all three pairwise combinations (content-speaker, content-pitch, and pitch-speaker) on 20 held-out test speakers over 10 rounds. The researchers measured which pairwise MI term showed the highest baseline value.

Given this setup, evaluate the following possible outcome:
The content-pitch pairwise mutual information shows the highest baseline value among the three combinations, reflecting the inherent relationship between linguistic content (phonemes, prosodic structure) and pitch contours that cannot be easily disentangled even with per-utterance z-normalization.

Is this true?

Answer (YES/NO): YES